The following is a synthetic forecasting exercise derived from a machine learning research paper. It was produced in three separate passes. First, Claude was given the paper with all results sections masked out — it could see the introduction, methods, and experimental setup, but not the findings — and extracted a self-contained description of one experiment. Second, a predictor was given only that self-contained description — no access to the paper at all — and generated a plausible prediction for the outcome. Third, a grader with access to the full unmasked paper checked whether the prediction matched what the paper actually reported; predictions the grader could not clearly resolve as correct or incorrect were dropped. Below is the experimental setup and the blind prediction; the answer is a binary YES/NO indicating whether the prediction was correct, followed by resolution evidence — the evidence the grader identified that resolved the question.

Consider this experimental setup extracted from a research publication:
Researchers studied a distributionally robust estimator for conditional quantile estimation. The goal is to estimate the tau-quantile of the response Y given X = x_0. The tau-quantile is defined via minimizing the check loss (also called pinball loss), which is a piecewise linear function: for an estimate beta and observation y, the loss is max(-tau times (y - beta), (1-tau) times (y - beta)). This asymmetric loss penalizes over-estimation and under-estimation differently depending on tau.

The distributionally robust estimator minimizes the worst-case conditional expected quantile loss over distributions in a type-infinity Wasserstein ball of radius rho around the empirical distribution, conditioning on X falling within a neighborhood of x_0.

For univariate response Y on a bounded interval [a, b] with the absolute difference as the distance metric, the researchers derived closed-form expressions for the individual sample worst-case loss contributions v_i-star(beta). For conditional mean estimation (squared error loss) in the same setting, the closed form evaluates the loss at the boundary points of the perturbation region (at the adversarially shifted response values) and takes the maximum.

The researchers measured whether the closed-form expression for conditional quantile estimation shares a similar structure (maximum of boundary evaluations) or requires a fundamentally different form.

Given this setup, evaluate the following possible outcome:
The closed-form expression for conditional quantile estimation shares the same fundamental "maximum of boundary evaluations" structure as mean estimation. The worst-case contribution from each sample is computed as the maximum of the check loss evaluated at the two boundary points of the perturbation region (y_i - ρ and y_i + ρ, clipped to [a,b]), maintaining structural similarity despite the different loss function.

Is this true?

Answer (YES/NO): NO